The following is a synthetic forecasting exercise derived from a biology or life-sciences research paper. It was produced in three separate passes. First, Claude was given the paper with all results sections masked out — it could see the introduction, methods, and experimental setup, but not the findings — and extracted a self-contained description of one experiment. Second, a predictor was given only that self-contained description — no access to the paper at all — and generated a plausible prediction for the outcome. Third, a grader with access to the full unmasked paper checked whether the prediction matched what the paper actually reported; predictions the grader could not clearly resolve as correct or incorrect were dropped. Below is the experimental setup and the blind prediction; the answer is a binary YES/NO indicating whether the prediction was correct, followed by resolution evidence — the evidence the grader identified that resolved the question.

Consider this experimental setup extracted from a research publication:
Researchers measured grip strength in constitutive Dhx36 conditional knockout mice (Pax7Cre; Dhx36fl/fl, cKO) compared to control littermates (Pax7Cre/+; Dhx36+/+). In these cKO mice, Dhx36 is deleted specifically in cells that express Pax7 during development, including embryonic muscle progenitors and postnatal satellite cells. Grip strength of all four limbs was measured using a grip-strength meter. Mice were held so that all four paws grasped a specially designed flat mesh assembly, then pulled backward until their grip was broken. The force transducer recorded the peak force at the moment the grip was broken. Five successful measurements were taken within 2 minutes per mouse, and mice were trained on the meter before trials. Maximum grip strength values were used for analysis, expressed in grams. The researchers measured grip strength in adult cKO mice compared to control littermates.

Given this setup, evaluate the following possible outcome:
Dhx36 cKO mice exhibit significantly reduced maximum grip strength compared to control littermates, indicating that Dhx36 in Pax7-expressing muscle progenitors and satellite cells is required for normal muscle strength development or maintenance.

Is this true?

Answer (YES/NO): YES